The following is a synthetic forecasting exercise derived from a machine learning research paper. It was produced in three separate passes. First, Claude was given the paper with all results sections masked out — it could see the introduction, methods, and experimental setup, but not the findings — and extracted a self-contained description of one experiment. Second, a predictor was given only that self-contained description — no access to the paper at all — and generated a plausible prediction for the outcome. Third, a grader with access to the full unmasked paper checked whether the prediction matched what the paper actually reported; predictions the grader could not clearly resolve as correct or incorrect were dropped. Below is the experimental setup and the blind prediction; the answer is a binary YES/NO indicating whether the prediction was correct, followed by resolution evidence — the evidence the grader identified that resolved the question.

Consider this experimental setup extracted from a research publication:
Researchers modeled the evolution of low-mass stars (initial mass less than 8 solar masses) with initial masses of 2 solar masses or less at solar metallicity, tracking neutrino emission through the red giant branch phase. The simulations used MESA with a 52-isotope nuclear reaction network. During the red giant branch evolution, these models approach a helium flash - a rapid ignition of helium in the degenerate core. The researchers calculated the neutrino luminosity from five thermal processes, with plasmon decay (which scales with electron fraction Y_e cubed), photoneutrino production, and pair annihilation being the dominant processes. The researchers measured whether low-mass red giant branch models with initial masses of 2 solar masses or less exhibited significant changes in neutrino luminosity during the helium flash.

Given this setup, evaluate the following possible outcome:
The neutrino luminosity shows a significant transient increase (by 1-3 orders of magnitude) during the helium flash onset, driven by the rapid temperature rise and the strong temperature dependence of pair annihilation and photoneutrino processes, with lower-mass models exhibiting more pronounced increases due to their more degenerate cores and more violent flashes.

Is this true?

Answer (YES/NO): NO